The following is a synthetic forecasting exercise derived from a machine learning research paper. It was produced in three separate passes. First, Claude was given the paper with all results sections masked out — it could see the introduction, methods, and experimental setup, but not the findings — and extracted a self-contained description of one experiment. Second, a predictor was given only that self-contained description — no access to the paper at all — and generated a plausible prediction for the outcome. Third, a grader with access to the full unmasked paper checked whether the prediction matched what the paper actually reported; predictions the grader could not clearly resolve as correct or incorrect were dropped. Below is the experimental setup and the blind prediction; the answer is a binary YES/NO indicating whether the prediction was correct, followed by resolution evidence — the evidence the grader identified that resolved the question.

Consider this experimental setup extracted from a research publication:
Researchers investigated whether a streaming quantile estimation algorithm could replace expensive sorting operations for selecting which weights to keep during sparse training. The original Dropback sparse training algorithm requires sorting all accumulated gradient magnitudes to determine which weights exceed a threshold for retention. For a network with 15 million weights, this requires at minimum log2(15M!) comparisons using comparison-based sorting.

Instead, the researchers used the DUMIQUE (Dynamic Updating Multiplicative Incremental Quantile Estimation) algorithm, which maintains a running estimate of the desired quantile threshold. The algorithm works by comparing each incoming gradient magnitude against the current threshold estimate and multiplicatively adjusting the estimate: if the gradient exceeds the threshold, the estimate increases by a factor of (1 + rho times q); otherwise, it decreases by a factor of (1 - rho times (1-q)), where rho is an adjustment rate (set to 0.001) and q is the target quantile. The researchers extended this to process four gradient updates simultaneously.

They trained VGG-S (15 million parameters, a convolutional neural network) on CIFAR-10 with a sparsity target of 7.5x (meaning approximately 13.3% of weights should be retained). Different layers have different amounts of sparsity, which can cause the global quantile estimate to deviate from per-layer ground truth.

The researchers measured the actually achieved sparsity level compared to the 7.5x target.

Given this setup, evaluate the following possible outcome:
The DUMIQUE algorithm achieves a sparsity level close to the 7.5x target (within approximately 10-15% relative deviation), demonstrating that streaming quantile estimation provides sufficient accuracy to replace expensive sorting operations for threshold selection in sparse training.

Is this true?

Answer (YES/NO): NO